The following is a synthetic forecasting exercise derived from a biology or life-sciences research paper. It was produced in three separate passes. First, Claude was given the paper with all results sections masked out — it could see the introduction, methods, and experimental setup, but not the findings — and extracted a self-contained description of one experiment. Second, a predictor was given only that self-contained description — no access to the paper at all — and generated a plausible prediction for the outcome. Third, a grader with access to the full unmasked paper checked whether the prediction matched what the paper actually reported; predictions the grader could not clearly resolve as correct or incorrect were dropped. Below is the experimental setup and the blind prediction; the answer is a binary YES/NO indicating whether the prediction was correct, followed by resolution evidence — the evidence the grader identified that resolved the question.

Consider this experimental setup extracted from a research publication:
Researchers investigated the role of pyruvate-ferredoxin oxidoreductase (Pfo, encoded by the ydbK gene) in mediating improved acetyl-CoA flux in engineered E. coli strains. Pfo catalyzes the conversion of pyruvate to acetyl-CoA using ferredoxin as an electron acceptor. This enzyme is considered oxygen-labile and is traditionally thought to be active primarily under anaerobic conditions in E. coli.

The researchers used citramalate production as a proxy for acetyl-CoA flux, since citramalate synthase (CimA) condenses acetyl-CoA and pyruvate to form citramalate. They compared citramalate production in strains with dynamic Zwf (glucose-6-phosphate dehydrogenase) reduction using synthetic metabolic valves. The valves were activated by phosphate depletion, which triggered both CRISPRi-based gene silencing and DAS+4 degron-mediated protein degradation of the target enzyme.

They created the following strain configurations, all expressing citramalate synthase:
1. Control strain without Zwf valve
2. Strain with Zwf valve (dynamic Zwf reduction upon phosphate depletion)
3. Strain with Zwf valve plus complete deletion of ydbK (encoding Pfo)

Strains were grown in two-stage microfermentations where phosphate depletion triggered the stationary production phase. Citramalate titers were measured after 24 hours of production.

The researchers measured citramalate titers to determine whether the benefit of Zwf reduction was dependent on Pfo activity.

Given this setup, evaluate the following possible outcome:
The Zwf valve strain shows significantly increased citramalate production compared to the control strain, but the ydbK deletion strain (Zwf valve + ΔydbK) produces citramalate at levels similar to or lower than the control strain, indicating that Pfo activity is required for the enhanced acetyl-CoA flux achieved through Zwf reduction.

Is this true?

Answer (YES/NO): NO